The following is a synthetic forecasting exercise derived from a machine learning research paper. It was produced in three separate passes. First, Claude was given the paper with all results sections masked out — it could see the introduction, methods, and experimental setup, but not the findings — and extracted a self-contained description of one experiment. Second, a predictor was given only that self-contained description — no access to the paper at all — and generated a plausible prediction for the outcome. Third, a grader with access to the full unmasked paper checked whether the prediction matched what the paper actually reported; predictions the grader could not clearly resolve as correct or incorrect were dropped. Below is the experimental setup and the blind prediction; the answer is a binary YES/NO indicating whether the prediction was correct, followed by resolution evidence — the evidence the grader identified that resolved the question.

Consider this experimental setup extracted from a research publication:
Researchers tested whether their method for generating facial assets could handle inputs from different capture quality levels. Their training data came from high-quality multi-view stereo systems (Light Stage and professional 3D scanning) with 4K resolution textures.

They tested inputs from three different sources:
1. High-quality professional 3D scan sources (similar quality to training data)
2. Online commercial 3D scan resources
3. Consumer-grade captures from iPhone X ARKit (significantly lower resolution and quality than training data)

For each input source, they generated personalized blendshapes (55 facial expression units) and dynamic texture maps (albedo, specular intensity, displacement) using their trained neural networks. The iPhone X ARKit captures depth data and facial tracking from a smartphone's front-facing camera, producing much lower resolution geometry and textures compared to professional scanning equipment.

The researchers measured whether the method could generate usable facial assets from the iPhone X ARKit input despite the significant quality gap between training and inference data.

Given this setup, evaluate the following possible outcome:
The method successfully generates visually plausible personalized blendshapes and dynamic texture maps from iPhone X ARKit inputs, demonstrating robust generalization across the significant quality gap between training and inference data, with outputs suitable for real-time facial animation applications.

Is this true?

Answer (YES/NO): NO